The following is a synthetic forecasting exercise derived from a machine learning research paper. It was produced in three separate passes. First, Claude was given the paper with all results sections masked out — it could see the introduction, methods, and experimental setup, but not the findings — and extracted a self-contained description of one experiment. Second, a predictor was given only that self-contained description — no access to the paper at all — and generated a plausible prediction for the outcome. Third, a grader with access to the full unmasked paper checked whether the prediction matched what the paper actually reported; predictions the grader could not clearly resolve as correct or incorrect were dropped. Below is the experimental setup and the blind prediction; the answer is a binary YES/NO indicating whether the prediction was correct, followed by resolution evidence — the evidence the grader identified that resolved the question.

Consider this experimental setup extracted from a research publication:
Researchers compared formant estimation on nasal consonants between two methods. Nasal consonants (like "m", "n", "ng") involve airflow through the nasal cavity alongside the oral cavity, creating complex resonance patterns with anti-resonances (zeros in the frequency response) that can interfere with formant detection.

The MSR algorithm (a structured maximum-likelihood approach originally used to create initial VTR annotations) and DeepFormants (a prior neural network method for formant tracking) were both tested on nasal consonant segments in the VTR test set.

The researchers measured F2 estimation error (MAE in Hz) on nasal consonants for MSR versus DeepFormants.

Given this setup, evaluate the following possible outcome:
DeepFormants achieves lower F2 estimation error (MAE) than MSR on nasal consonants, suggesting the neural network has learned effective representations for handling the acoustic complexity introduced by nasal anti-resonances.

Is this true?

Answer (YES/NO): NO